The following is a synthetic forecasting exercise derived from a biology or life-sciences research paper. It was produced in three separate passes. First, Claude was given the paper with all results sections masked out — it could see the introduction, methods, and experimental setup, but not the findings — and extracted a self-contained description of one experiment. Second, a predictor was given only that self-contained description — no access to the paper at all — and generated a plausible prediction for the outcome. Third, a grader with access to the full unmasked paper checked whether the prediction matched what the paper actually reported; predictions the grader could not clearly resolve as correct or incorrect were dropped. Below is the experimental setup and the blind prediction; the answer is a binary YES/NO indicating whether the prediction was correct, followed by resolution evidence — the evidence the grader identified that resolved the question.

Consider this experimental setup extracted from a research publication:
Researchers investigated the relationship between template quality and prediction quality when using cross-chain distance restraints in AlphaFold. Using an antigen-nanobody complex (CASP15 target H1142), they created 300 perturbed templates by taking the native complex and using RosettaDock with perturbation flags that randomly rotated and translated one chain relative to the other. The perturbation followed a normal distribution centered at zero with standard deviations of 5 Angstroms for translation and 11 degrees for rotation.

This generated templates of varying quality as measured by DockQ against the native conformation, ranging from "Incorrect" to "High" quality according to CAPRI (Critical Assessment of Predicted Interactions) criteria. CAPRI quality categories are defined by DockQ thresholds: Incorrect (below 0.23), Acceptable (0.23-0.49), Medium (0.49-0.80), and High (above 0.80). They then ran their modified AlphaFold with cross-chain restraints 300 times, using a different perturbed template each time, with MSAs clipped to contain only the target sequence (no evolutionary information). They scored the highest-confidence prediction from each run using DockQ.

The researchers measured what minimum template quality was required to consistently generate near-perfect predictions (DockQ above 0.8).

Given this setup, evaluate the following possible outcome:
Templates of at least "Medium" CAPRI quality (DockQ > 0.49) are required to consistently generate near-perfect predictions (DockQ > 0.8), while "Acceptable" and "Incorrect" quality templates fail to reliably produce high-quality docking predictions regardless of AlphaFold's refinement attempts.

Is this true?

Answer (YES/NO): NO